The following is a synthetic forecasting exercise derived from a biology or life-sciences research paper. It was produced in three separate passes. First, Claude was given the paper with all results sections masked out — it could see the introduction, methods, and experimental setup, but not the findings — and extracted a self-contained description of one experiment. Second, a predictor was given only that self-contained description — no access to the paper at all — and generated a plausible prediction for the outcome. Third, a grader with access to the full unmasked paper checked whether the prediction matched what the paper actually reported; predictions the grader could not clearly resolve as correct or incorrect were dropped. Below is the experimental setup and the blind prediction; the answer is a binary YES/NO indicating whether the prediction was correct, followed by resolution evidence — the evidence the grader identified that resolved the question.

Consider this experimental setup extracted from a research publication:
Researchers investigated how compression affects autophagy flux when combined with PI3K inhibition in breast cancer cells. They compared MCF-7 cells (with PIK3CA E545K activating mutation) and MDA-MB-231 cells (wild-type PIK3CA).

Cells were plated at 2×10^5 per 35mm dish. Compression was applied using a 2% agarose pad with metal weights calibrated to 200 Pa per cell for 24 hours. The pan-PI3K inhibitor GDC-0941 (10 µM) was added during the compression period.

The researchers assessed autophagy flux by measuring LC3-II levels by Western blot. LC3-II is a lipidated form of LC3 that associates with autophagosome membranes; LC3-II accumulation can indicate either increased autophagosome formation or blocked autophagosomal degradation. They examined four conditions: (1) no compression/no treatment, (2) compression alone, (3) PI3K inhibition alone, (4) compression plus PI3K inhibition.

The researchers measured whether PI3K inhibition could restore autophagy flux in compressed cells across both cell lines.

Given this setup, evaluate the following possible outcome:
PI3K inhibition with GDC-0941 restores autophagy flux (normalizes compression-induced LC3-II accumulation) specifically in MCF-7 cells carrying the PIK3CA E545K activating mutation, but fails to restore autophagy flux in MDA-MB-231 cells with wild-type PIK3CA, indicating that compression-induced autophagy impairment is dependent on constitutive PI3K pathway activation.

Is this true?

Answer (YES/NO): NO